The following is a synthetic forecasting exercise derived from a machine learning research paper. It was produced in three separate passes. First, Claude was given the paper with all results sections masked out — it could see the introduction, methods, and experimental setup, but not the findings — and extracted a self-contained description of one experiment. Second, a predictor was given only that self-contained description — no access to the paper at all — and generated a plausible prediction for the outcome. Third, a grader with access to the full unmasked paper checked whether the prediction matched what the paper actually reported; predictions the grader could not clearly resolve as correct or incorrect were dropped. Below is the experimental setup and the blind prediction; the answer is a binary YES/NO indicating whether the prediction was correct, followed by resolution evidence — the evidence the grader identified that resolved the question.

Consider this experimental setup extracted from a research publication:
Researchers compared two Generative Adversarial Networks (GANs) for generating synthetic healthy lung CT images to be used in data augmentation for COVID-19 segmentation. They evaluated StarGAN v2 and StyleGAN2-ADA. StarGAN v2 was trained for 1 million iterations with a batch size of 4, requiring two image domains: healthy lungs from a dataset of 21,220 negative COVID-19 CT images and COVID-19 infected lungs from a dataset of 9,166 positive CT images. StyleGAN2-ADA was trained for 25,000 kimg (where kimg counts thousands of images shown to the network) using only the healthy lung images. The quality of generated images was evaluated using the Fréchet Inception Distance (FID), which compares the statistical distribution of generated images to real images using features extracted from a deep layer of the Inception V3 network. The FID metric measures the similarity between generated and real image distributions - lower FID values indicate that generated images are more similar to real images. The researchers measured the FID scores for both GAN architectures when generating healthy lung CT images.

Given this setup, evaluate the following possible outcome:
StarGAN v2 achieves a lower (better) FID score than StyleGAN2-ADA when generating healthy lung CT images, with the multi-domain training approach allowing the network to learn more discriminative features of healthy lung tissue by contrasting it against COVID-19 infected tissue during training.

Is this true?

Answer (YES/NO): NO